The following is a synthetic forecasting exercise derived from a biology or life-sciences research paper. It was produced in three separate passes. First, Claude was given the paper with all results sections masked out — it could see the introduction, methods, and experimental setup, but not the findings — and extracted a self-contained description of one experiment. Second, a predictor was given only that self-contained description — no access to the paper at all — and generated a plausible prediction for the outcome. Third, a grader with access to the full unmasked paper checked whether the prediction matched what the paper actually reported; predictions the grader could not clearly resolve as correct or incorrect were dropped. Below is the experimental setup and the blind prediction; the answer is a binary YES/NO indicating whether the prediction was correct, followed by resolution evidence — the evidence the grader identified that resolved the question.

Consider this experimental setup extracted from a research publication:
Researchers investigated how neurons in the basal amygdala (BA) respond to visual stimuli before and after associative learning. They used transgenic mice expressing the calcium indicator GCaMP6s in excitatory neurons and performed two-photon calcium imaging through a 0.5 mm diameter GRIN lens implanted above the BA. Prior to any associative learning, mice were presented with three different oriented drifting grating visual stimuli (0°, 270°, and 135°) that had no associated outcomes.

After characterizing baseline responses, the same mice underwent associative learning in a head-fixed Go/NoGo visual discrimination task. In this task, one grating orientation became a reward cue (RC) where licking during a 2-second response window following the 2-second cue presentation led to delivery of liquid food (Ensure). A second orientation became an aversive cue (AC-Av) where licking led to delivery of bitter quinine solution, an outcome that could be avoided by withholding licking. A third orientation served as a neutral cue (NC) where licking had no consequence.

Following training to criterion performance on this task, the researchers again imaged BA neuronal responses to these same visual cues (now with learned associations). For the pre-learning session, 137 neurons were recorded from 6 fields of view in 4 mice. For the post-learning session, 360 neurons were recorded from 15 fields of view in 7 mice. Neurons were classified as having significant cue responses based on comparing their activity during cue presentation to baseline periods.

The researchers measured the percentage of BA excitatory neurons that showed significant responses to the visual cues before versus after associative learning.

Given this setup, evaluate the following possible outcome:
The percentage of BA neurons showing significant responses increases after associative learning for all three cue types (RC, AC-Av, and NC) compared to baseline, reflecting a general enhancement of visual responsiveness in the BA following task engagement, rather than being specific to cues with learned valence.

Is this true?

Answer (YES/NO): NO